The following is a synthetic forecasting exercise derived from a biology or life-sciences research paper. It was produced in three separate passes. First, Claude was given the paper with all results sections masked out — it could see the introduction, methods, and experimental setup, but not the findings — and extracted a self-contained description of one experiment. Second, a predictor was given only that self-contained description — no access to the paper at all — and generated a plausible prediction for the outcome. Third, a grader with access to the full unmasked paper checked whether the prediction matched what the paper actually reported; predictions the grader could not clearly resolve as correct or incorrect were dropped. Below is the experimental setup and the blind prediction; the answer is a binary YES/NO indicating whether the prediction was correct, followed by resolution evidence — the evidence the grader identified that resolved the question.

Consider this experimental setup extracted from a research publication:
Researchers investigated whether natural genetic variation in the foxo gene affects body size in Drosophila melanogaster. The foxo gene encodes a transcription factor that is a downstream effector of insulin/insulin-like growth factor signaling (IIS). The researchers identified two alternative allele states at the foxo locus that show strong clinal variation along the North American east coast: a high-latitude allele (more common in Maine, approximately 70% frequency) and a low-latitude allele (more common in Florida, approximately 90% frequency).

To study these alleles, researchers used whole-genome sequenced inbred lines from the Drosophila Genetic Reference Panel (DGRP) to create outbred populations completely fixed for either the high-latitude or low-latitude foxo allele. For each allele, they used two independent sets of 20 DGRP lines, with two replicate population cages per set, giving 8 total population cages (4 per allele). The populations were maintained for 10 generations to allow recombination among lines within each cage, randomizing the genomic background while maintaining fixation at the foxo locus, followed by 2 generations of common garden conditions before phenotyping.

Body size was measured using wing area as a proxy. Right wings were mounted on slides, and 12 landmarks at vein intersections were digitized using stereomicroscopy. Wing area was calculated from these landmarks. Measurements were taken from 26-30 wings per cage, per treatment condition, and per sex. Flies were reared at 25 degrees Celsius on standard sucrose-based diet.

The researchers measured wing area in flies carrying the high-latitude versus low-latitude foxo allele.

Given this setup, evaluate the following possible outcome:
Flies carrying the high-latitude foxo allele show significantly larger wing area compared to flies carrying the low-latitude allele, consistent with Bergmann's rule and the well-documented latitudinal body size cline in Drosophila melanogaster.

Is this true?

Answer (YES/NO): YES